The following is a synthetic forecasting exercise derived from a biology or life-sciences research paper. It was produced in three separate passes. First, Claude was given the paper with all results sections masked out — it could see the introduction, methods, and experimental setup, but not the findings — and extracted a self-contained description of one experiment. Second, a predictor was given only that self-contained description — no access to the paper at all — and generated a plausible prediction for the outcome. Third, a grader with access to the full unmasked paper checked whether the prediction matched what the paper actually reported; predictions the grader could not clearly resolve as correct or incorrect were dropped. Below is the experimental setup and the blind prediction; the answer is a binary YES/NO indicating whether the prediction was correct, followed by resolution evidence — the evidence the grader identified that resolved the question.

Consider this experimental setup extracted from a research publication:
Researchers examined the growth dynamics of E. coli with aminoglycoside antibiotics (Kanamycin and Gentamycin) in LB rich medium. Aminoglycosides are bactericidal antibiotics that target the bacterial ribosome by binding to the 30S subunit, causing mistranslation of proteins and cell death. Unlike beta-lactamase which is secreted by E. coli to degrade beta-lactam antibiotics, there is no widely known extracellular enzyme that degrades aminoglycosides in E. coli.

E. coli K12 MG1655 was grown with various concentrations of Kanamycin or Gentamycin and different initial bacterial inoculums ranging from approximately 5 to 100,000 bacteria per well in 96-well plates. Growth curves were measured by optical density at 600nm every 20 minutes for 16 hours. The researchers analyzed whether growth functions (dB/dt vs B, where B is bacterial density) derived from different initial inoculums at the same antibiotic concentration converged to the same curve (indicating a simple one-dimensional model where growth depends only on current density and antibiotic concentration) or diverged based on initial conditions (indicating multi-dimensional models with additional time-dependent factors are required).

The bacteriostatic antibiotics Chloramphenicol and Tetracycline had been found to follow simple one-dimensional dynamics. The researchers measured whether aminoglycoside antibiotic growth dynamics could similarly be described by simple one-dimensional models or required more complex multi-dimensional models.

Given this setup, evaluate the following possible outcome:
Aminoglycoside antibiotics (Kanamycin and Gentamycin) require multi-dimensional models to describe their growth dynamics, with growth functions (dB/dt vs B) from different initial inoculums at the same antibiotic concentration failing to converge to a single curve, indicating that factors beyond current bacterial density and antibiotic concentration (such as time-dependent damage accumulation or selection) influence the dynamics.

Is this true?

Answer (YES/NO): YES